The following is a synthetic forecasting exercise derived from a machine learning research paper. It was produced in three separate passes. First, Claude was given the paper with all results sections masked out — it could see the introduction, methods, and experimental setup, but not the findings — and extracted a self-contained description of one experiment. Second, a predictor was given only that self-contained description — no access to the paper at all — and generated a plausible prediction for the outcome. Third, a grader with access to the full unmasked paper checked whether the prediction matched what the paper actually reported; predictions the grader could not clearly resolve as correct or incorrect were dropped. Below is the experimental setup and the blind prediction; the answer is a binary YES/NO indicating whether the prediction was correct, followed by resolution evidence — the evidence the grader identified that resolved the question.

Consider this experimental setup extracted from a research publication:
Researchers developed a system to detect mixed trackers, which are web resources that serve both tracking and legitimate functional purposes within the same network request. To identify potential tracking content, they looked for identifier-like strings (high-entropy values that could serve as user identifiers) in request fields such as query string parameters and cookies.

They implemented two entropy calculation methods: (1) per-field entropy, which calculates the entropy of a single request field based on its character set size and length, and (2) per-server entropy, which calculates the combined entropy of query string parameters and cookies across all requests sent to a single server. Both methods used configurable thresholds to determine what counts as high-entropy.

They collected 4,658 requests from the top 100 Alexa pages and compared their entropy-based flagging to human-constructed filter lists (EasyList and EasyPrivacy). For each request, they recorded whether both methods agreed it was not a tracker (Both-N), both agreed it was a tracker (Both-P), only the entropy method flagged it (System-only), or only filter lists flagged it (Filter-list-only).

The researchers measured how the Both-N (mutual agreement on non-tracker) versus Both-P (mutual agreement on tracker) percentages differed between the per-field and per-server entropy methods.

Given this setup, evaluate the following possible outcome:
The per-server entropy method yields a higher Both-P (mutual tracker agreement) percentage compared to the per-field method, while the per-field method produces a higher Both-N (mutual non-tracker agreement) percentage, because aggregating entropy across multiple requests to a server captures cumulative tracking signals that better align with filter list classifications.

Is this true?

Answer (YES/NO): YES